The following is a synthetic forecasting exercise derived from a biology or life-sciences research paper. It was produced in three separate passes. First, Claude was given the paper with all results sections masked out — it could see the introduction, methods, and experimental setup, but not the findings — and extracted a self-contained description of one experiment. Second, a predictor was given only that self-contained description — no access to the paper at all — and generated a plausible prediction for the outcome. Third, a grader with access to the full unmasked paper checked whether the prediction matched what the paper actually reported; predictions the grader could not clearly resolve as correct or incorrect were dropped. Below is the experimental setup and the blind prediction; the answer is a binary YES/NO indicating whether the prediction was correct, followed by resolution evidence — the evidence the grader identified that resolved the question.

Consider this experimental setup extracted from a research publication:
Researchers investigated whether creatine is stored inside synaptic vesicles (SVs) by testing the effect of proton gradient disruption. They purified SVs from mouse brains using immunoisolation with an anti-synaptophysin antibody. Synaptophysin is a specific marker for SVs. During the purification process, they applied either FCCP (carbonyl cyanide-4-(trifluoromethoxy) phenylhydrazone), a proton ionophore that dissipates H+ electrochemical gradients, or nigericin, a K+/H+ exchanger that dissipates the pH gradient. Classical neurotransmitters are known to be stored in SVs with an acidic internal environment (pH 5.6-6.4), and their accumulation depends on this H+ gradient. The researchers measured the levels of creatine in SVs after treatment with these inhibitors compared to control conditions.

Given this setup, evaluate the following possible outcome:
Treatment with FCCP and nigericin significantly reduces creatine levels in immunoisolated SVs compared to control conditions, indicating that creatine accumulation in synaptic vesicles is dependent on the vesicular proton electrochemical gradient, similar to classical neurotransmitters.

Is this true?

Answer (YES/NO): YES